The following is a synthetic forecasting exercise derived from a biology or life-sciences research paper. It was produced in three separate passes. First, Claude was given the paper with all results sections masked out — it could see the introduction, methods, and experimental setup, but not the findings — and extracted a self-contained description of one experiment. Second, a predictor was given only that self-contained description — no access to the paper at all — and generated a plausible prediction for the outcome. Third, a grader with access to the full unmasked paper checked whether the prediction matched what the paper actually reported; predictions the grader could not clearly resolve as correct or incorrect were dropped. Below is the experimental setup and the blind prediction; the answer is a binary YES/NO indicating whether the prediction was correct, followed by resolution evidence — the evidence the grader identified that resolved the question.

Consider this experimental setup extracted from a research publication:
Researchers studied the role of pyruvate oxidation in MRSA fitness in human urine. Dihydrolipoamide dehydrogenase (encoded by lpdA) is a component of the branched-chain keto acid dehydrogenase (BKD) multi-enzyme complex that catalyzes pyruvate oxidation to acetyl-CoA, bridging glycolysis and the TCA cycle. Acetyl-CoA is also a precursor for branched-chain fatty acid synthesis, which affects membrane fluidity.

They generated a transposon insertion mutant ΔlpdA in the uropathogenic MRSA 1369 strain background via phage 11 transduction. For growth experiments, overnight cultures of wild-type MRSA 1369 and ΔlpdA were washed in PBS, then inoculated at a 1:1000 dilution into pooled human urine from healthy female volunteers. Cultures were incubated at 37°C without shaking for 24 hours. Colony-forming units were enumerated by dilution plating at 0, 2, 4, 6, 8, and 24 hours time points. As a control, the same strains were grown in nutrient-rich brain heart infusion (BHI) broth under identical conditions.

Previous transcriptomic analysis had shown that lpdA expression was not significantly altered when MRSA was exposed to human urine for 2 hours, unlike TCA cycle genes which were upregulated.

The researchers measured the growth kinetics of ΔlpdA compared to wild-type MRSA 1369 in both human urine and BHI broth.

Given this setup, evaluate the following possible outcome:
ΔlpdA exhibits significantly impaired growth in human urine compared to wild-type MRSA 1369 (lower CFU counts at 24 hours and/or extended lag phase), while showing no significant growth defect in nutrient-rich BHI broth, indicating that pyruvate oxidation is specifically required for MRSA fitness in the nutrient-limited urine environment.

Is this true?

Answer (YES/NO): YES